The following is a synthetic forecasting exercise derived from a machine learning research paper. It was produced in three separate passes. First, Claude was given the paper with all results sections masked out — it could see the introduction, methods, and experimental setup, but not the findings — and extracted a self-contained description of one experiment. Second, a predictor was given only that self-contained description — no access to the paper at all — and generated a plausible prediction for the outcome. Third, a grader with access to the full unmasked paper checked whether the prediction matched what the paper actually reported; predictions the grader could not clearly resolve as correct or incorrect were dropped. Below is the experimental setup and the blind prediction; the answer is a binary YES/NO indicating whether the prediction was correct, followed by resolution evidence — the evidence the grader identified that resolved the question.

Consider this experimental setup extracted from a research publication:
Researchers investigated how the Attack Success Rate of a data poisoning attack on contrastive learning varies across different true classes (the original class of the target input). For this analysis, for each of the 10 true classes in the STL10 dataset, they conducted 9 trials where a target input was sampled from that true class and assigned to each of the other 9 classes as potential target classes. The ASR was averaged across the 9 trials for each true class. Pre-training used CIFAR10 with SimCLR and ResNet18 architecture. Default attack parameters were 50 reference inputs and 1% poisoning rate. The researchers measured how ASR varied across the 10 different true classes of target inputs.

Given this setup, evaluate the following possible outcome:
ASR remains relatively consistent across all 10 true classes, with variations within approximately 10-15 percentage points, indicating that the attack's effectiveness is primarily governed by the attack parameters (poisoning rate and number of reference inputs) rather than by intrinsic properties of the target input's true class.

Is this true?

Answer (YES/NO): NO